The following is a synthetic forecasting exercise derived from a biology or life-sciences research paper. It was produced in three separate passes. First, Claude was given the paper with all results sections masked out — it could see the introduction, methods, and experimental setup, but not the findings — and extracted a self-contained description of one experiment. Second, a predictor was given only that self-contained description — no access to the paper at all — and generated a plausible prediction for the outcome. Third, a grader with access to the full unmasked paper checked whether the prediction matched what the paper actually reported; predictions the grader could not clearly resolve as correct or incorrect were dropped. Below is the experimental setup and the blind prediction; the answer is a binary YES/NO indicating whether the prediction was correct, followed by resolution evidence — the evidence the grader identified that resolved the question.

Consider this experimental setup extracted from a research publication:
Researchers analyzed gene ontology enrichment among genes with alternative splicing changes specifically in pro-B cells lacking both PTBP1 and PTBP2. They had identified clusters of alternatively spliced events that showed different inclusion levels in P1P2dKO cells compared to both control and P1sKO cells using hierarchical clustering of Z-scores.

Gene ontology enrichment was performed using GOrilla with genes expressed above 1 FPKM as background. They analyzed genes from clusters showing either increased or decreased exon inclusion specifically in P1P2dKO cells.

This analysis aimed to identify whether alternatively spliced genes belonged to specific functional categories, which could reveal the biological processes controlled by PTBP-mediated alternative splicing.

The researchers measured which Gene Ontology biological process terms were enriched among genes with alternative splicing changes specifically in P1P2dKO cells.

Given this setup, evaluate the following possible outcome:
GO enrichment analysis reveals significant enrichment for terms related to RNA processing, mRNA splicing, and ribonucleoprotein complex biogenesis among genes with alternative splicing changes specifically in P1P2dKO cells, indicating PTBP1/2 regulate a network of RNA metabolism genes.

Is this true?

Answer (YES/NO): NO